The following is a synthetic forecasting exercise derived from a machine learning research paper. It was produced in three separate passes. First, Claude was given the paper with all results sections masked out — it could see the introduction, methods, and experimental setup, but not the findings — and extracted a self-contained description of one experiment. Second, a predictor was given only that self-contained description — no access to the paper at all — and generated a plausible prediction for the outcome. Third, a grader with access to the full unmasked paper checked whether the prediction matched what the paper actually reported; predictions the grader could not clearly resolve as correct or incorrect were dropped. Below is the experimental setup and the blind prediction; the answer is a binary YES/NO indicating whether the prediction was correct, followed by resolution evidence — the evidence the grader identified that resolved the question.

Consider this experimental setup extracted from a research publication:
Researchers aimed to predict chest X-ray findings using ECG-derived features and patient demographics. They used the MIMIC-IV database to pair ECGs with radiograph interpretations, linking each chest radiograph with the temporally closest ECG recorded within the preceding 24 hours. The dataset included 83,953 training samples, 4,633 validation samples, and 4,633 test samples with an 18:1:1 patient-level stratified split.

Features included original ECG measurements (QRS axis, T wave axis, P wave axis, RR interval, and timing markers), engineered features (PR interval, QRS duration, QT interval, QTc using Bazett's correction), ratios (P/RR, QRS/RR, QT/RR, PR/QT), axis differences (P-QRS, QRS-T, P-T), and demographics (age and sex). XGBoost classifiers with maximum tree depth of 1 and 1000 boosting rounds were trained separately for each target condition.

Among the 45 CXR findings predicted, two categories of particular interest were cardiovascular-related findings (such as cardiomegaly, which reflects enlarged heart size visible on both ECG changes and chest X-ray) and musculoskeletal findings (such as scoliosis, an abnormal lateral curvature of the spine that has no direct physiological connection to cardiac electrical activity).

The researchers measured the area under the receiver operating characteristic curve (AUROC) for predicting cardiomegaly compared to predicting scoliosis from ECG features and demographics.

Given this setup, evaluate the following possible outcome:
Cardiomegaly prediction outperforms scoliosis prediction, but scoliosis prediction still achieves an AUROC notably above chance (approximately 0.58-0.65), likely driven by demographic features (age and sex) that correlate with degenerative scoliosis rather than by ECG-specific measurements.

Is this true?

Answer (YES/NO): NO